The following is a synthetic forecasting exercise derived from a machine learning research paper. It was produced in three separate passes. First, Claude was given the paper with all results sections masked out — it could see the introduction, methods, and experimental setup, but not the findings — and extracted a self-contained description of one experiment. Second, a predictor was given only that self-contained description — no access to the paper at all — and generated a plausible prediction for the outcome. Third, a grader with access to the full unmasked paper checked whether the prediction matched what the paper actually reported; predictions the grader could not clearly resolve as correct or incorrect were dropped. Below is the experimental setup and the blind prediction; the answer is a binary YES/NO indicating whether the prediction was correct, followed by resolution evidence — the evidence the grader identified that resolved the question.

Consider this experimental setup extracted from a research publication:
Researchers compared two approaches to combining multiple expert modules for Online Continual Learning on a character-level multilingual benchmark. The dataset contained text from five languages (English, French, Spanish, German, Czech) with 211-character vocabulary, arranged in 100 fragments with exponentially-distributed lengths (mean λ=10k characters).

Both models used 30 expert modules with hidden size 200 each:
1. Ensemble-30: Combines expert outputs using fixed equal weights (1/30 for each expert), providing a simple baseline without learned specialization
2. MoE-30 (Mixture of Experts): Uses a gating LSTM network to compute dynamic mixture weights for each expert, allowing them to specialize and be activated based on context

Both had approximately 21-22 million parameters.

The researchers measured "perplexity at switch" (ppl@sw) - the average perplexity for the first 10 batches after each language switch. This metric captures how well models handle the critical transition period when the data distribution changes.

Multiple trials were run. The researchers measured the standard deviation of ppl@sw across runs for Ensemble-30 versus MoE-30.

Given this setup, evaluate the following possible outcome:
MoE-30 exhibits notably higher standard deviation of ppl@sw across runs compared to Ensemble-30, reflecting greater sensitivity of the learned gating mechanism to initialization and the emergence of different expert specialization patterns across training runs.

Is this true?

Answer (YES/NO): NO